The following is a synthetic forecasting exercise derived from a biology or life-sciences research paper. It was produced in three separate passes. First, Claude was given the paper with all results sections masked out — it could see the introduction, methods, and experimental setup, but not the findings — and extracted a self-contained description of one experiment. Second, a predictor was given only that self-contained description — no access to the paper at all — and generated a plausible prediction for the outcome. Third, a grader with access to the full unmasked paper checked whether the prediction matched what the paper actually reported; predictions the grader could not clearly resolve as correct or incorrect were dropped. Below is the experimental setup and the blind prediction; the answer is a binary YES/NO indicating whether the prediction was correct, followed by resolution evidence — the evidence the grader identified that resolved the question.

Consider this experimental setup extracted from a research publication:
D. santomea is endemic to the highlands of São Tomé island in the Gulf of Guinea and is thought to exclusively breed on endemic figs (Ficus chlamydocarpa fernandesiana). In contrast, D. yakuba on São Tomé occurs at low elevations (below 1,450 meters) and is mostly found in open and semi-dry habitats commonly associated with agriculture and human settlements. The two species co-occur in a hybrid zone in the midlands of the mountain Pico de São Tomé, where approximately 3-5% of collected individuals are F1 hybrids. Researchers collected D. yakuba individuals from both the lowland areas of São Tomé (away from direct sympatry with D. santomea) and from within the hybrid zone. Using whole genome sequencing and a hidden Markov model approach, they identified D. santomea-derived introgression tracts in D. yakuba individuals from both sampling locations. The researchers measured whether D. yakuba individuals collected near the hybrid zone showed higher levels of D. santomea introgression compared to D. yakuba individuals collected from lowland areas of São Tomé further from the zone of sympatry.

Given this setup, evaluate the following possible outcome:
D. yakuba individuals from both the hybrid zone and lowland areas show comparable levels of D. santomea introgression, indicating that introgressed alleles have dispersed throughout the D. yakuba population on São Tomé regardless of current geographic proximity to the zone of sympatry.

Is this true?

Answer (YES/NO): NO